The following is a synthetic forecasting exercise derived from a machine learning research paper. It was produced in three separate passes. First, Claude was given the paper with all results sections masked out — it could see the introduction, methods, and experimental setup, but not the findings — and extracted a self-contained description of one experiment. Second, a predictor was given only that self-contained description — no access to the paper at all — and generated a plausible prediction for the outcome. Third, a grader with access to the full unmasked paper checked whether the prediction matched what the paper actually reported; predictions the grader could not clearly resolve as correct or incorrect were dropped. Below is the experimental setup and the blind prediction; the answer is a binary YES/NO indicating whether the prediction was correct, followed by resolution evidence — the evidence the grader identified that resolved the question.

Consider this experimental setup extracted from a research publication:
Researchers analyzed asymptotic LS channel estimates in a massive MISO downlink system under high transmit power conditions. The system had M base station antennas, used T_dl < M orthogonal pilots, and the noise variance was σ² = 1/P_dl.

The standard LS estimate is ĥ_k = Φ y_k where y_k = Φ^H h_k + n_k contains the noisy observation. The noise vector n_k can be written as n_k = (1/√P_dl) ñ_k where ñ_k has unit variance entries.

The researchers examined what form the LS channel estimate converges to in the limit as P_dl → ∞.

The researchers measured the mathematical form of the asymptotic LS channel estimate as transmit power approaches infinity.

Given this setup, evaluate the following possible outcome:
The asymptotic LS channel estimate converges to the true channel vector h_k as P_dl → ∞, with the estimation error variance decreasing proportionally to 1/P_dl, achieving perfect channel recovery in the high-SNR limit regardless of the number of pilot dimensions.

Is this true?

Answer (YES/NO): NO